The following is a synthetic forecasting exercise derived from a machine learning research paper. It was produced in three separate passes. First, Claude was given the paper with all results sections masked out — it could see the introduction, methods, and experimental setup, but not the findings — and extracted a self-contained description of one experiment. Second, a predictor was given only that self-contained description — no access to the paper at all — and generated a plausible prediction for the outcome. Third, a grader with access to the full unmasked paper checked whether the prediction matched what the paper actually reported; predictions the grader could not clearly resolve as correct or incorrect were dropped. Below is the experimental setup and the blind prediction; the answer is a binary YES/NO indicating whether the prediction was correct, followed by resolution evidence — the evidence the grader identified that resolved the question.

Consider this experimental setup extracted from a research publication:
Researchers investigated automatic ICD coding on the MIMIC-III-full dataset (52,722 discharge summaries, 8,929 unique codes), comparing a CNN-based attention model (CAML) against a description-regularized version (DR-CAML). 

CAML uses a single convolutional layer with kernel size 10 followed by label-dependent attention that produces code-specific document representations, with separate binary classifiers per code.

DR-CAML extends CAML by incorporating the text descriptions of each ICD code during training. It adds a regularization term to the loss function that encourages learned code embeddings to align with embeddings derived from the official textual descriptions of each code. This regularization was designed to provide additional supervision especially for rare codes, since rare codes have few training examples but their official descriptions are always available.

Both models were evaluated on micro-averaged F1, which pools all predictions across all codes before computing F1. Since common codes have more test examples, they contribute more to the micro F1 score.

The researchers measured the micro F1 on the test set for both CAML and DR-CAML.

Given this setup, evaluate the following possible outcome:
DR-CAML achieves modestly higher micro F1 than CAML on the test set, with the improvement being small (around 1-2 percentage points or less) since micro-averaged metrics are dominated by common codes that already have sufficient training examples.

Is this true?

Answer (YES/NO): NO